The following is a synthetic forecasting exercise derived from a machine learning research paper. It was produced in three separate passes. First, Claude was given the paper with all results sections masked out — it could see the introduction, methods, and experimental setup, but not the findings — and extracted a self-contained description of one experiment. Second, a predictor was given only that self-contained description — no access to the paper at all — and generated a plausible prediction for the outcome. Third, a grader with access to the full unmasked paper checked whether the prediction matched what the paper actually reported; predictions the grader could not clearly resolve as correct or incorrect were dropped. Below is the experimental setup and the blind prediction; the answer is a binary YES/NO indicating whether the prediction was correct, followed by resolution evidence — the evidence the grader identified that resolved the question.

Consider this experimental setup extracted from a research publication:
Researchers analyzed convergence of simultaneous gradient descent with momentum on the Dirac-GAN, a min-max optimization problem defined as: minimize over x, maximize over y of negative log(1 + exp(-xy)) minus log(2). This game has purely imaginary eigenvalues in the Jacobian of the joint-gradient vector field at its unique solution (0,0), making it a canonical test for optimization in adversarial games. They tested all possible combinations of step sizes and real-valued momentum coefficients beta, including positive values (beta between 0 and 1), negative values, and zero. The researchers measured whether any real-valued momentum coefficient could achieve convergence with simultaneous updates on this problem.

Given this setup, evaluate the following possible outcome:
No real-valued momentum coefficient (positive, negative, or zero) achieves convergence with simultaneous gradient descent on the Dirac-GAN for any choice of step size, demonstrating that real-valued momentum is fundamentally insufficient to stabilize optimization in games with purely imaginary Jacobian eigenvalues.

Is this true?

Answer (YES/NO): YES